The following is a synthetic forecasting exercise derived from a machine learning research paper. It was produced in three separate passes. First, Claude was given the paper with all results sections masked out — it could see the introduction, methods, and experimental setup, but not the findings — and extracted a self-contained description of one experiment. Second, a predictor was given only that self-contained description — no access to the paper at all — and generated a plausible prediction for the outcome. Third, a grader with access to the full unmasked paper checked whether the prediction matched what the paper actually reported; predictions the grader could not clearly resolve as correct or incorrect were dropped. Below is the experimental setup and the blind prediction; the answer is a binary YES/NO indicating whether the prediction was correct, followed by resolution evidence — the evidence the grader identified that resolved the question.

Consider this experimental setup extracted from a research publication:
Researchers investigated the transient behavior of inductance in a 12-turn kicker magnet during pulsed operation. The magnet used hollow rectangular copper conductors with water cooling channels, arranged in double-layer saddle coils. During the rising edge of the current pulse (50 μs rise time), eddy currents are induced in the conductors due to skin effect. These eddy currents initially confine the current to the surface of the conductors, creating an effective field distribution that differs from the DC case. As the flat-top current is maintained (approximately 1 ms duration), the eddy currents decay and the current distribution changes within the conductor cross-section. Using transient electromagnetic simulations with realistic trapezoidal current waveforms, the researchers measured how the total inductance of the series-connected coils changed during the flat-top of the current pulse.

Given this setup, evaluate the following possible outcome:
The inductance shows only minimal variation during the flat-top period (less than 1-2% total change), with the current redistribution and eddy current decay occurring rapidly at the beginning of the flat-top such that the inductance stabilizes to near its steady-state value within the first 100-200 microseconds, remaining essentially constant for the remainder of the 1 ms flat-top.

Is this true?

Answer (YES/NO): NO